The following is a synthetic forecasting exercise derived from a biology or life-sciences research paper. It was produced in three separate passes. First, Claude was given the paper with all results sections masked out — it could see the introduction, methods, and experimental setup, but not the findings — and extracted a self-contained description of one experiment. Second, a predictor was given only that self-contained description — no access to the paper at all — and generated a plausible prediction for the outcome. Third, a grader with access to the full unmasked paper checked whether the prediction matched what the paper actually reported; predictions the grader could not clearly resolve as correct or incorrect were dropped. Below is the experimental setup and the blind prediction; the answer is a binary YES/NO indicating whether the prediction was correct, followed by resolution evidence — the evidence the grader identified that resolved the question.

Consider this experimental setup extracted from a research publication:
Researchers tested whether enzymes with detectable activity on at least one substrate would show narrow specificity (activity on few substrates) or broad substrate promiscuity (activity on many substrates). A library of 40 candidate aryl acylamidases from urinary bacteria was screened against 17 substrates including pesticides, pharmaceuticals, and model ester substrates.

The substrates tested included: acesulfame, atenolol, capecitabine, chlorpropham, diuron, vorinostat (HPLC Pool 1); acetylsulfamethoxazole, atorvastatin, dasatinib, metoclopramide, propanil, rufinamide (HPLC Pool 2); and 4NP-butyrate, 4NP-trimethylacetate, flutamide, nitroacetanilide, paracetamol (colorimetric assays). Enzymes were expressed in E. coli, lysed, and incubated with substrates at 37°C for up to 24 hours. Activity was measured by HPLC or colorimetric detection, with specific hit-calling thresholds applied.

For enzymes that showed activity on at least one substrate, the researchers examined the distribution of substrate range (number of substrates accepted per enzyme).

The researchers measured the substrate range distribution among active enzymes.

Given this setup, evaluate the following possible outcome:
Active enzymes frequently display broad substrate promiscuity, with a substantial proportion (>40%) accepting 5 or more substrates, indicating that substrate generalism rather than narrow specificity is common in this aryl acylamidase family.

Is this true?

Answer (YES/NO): NO